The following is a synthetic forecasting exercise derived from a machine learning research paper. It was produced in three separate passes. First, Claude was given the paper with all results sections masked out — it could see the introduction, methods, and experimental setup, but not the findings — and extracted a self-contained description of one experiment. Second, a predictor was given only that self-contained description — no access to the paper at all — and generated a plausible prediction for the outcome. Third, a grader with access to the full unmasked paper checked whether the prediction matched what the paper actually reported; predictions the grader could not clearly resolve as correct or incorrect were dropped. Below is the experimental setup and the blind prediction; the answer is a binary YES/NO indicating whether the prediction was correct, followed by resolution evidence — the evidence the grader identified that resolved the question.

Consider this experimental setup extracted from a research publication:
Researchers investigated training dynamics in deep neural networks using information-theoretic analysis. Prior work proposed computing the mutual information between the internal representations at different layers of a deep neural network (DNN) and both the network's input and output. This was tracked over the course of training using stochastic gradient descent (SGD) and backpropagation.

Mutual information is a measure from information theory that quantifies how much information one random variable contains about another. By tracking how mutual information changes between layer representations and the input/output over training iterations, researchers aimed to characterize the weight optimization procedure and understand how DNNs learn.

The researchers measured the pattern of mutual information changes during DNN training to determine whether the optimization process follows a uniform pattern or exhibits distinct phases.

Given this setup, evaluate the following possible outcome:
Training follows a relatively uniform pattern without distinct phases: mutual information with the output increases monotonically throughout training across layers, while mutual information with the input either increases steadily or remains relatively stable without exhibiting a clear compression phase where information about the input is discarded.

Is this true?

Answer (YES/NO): NO